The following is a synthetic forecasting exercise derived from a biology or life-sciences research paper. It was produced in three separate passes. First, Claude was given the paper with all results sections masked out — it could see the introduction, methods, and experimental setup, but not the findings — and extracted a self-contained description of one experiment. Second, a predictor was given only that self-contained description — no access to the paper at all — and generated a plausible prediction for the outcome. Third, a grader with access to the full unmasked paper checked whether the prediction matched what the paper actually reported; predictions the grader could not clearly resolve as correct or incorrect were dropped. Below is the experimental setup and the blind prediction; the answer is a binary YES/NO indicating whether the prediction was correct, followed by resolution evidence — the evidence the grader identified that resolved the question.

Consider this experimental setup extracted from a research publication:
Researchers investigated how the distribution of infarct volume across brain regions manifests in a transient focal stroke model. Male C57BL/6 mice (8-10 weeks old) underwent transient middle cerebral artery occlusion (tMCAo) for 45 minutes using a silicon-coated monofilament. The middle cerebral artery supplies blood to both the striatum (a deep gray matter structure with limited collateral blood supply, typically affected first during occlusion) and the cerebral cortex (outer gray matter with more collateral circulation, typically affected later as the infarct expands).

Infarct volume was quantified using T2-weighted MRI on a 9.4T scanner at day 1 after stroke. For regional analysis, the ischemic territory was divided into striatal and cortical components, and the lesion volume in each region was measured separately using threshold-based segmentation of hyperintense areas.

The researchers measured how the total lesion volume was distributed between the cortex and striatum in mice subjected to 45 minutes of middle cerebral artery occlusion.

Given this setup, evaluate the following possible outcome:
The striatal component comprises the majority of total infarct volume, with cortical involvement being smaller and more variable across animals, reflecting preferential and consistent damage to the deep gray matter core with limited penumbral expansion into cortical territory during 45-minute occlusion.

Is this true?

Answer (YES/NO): NO